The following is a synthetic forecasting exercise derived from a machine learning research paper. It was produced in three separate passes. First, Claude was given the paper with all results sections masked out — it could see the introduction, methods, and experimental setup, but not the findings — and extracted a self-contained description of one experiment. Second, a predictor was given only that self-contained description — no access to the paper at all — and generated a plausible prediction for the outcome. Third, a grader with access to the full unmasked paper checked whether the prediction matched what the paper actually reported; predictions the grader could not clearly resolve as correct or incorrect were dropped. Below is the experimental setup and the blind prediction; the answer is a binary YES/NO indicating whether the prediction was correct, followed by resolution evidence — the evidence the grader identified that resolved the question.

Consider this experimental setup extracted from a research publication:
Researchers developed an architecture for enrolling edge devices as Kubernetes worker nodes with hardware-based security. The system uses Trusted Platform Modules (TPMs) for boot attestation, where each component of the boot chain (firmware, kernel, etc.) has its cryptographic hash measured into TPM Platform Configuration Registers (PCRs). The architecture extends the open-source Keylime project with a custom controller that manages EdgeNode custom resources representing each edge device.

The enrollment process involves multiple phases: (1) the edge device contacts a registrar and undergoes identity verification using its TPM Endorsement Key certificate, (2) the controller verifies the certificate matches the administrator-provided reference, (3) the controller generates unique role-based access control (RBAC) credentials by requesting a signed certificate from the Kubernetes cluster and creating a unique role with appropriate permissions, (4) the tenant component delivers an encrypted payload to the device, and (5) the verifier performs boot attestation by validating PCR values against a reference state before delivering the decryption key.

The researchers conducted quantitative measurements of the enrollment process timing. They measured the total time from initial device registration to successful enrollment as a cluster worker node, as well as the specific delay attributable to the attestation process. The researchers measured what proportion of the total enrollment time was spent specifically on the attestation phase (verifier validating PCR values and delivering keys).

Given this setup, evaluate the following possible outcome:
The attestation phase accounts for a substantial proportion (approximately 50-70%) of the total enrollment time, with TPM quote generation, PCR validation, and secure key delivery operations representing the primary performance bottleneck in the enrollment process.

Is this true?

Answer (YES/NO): NO